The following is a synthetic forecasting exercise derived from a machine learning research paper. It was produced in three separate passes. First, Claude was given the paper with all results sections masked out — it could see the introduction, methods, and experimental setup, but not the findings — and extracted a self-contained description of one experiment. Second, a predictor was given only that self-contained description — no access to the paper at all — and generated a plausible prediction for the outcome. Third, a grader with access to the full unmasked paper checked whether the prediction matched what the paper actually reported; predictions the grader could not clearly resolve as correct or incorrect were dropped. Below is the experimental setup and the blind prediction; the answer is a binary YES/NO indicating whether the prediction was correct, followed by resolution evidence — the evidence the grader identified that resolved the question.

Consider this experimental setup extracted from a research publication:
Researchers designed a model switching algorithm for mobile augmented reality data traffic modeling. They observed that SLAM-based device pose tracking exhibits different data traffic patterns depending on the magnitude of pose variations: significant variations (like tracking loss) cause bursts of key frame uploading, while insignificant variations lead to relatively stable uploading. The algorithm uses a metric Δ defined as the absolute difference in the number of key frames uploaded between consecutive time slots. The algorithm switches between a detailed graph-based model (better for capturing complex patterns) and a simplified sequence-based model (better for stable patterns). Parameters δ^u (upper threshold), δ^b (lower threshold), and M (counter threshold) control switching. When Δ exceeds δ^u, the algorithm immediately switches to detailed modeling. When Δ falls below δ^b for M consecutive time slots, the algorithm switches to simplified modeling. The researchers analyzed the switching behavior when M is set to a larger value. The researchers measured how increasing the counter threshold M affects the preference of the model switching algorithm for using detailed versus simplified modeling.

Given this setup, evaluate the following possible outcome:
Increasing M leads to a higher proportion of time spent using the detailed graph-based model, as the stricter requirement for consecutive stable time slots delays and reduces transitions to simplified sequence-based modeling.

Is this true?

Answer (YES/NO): YES